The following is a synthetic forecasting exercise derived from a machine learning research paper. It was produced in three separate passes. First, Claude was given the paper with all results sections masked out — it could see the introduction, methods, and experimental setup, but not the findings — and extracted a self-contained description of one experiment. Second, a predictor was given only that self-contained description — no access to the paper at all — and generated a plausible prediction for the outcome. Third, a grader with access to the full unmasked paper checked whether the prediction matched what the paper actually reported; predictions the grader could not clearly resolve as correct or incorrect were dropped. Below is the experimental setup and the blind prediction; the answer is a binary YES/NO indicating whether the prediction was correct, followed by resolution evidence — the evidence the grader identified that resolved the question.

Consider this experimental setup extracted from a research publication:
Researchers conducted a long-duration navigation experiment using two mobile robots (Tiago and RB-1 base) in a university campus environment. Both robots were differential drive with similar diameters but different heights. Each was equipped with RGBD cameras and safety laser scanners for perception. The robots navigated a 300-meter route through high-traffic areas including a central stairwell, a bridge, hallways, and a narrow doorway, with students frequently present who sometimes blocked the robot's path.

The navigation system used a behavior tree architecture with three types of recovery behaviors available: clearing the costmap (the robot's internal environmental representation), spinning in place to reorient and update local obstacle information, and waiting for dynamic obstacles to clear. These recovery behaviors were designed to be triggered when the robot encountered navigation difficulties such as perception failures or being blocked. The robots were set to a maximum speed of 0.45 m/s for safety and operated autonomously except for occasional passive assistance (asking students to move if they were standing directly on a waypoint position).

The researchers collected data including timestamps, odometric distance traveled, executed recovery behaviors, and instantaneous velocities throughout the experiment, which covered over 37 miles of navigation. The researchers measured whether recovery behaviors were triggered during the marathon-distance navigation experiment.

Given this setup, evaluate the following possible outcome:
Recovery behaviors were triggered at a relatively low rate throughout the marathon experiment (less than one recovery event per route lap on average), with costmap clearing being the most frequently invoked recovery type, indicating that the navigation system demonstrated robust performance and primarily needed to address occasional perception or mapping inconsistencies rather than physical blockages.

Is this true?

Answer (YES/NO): NO